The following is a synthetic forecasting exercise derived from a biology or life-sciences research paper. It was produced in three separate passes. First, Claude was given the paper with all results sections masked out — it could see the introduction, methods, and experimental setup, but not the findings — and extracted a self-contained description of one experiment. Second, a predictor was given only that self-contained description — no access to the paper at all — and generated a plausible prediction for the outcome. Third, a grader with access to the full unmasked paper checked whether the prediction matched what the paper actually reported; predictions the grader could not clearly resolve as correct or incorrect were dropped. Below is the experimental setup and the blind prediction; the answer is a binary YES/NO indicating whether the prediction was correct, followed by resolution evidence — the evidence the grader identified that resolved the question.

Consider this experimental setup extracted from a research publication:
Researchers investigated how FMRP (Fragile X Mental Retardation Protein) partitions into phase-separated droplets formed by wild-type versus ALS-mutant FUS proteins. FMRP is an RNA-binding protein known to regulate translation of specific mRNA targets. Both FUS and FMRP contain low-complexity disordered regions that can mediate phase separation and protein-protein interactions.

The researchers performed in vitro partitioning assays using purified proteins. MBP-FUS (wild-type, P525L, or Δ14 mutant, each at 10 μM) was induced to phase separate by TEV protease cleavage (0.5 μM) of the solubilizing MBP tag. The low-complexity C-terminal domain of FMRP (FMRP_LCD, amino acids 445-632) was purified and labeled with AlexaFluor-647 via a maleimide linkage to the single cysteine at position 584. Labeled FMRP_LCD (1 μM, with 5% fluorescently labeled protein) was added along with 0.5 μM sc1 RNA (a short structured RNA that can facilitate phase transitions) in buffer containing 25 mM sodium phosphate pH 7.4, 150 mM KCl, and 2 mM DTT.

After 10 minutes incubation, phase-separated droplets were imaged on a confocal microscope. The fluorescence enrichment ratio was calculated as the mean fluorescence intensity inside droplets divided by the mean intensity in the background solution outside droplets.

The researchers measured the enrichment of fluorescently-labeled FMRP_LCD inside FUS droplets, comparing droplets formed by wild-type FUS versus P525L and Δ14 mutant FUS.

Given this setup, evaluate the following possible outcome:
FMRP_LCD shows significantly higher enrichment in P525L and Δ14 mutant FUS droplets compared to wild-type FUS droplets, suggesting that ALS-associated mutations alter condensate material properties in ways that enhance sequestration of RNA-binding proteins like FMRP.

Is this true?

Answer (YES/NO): NO